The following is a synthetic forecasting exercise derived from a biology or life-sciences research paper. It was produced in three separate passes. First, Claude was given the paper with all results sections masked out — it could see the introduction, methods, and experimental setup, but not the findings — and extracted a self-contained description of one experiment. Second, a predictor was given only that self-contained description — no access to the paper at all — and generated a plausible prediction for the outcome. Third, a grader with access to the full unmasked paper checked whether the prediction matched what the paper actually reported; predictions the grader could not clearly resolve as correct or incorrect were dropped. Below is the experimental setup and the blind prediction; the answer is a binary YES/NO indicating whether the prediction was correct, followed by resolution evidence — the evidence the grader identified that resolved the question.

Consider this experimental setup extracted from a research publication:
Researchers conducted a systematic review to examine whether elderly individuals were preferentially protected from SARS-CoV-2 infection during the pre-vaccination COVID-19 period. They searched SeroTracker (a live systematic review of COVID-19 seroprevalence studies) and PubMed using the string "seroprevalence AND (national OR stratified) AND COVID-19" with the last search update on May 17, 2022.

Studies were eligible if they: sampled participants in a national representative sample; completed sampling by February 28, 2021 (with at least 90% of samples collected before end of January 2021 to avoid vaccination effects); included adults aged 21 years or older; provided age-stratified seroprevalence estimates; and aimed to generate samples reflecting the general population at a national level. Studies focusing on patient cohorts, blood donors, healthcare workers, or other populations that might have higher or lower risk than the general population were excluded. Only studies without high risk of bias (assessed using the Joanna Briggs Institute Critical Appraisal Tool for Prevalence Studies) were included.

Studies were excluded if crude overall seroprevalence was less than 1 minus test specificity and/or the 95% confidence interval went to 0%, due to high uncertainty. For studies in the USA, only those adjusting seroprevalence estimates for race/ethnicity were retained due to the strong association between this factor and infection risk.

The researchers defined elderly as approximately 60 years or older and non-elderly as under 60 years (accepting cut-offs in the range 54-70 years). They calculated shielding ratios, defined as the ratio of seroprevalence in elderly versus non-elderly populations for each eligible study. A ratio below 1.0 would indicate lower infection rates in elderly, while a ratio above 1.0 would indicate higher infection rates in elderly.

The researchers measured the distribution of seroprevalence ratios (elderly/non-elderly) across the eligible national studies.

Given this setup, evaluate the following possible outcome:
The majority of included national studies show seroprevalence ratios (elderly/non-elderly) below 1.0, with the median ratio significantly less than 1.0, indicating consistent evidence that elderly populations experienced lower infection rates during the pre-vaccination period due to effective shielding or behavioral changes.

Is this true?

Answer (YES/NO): NO